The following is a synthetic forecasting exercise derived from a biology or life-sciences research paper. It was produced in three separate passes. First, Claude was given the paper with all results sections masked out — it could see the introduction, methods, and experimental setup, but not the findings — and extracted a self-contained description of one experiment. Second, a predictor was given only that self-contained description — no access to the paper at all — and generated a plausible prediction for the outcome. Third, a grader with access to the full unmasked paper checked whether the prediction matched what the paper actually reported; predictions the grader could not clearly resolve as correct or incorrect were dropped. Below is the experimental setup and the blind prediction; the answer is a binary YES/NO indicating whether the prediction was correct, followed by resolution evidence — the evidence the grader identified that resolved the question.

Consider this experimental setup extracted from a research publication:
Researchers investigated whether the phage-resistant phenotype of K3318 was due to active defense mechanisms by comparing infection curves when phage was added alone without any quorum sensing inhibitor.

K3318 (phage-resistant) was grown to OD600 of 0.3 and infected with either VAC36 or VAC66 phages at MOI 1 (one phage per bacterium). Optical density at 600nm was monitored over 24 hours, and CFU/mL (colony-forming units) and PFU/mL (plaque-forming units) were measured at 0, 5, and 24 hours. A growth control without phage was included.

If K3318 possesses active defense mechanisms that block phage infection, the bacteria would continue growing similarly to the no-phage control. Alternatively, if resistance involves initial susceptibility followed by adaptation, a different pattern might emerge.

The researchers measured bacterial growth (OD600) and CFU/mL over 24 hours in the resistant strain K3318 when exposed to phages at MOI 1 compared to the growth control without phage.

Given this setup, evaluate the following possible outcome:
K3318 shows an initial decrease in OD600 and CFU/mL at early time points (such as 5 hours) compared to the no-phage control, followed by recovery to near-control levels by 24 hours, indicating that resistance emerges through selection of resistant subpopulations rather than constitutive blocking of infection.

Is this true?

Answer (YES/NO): NO